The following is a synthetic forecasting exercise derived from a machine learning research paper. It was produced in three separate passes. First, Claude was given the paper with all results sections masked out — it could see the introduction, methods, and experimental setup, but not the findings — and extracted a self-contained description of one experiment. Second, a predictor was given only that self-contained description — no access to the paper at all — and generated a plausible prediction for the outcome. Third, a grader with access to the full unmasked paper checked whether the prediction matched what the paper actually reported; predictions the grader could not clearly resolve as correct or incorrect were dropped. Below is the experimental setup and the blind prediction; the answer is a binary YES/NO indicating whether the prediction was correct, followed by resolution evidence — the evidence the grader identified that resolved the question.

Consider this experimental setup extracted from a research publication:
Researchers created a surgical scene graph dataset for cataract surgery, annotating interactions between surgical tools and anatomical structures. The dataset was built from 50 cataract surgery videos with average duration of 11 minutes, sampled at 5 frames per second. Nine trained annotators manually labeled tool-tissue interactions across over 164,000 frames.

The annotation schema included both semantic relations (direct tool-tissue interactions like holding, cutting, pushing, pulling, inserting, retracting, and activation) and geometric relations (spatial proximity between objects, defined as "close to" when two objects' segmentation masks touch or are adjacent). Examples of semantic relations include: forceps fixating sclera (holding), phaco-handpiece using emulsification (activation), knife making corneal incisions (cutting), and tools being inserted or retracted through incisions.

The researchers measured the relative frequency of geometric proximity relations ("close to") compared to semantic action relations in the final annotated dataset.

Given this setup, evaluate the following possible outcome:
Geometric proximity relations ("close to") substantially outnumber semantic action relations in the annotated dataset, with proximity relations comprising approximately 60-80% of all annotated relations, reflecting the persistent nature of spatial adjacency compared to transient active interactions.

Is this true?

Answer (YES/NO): NO